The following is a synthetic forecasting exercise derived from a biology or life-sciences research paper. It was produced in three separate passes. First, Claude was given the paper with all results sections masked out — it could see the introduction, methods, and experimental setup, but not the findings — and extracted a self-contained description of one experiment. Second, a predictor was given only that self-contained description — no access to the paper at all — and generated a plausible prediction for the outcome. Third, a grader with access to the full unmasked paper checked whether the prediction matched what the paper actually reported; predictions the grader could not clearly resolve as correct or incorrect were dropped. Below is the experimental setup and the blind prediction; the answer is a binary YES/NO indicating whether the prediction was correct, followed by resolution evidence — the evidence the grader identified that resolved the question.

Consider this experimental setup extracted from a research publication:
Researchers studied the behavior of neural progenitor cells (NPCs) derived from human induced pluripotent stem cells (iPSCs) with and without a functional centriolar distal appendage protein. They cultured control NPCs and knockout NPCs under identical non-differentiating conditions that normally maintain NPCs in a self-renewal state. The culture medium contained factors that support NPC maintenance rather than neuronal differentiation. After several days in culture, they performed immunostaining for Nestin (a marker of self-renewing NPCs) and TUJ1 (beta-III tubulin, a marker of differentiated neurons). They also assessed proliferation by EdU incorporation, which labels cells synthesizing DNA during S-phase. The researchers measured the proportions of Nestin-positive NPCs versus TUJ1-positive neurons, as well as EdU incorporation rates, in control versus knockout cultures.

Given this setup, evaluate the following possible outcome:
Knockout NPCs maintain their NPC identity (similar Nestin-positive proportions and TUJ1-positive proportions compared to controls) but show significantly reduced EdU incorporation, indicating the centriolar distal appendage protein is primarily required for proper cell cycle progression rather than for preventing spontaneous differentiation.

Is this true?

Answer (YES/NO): NO